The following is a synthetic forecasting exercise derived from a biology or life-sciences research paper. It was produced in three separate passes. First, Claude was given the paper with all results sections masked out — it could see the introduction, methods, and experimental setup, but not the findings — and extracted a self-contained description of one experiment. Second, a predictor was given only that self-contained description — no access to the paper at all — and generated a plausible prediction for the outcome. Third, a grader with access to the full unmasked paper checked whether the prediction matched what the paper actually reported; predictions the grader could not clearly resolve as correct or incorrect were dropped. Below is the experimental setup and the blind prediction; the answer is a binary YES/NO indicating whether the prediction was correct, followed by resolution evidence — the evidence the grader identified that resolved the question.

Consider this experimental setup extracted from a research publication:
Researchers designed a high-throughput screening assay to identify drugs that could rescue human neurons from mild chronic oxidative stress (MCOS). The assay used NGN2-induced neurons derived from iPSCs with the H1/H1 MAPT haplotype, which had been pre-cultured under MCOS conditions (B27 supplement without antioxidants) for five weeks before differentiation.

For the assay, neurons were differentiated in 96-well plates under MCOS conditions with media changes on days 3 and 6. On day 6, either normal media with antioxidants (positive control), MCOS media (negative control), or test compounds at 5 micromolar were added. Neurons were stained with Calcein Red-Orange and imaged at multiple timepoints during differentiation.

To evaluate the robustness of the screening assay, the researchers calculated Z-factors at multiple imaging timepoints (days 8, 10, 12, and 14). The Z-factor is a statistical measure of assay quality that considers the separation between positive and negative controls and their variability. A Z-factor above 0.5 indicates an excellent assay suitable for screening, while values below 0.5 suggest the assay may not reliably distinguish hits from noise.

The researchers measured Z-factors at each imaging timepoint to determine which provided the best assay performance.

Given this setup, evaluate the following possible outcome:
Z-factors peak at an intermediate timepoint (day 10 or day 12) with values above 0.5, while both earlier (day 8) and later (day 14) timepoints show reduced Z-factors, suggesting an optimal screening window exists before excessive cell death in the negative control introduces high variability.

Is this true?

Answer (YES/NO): NO